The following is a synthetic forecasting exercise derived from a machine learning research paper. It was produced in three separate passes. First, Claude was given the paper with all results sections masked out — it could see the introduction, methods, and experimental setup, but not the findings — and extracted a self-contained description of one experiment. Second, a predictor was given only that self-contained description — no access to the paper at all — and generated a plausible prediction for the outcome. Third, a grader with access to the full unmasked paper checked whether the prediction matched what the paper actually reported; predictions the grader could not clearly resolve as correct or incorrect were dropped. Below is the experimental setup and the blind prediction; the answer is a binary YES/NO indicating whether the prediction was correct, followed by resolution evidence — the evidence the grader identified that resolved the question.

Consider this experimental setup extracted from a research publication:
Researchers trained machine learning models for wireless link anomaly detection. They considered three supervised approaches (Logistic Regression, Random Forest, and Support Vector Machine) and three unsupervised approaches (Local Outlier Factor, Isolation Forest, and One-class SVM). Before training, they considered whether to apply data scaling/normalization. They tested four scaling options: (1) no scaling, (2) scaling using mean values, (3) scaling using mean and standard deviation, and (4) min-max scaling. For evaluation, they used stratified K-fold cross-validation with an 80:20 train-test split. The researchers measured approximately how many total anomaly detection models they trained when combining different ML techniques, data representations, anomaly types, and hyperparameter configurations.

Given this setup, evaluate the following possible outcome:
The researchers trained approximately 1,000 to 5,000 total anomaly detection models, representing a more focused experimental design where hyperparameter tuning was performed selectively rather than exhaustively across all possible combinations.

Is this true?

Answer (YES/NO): NO